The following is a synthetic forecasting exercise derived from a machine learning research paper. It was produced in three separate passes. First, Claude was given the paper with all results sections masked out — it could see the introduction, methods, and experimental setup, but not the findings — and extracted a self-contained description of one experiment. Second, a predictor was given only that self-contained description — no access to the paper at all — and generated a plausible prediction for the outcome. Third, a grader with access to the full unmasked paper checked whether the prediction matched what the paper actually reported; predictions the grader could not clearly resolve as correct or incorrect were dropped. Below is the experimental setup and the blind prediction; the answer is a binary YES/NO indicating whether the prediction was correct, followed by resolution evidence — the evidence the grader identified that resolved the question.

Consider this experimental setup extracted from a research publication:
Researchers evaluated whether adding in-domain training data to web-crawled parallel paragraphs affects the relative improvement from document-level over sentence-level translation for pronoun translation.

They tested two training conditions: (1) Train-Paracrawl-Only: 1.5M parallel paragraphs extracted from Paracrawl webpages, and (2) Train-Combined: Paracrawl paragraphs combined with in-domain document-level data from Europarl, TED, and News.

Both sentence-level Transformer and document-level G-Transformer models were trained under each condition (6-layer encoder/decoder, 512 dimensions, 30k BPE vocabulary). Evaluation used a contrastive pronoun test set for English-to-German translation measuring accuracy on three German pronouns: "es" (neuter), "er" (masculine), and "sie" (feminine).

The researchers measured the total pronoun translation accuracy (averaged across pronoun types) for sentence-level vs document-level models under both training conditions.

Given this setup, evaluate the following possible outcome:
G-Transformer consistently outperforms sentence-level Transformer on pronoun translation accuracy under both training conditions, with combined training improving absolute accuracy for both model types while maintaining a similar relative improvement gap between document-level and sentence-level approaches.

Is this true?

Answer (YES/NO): NO